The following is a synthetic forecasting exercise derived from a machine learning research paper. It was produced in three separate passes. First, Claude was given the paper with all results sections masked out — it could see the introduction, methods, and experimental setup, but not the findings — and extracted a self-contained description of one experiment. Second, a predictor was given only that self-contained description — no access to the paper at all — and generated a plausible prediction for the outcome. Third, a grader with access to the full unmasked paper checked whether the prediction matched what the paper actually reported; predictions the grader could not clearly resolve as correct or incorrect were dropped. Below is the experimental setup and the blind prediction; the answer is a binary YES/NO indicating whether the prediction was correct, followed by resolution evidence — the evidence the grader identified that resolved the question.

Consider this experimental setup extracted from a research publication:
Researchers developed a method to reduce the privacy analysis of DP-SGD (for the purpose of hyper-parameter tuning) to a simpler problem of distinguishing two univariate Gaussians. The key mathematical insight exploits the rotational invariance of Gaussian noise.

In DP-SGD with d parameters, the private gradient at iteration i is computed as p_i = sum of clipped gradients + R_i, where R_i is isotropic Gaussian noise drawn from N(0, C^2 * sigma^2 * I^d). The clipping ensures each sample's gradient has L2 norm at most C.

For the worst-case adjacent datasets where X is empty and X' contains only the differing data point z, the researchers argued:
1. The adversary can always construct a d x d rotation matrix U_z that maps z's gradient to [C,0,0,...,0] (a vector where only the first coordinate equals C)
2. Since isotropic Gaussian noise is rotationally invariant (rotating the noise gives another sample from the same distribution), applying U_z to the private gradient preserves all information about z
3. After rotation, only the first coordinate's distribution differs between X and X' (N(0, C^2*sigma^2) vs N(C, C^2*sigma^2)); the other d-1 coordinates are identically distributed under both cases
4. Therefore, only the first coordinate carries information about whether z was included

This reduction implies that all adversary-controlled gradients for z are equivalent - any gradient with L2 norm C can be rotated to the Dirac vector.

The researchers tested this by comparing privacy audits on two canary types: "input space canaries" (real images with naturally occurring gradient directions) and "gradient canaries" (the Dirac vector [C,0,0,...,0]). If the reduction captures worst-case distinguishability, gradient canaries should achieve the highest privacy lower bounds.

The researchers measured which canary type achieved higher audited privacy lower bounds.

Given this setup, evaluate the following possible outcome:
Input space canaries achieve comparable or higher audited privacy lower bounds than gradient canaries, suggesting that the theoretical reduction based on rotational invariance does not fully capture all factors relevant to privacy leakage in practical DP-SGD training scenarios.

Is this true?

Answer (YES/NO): NO